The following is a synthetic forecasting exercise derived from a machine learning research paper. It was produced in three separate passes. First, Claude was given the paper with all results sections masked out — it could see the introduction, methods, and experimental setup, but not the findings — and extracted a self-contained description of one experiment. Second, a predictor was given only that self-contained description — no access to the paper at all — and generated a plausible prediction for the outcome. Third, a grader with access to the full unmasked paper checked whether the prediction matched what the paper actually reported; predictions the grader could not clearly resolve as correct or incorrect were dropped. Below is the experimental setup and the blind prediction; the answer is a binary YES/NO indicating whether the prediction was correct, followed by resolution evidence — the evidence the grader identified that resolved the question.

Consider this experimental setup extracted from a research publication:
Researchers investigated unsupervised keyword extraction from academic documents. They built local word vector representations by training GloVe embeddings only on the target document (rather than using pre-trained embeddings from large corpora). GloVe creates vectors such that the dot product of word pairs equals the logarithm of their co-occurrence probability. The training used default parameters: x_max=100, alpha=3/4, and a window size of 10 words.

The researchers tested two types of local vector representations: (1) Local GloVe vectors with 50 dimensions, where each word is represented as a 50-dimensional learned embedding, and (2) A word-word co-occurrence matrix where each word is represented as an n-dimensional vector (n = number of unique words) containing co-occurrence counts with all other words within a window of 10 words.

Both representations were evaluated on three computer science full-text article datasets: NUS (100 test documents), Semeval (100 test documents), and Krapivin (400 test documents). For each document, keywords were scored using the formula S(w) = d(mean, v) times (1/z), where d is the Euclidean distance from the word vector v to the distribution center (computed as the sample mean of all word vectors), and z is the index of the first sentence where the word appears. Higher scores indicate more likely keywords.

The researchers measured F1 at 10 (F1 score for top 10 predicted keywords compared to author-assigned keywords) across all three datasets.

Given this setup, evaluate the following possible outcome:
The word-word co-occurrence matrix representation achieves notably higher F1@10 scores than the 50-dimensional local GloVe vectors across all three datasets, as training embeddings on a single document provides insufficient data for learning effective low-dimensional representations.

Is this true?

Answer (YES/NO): NO